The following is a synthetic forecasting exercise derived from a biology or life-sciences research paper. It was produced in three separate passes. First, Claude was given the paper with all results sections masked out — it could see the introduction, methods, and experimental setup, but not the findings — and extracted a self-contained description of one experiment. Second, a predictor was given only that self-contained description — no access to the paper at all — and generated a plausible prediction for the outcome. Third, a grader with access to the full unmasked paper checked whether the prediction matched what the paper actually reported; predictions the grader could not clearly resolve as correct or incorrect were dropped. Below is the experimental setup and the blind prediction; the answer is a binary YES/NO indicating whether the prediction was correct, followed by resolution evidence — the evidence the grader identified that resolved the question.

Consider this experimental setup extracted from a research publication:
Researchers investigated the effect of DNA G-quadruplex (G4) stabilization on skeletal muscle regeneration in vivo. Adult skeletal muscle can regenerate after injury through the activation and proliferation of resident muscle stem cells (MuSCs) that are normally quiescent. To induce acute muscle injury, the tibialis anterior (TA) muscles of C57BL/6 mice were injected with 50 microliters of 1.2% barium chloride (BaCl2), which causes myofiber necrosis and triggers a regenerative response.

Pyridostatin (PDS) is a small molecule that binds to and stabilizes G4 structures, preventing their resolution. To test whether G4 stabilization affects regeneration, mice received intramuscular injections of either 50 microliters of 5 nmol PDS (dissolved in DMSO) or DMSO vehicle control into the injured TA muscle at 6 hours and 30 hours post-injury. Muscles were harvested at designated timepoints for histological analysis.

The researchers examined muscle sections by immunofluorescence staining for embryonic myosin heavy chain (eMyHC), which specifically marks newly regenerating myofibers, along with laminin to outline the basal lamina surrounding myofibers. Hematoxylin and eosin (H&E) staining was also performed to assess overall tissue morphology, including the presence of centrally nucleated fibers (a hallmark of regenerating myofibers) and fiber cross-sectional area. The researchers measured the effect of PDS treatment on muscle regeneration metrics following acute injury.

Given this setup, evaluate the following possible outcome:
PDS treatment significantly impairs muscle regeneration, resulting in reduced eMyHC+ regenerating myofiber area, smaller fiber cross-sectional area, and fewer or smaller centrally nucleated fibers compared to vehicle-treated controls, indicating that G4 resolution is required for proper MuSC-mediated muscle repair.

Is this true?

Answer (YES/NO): YES